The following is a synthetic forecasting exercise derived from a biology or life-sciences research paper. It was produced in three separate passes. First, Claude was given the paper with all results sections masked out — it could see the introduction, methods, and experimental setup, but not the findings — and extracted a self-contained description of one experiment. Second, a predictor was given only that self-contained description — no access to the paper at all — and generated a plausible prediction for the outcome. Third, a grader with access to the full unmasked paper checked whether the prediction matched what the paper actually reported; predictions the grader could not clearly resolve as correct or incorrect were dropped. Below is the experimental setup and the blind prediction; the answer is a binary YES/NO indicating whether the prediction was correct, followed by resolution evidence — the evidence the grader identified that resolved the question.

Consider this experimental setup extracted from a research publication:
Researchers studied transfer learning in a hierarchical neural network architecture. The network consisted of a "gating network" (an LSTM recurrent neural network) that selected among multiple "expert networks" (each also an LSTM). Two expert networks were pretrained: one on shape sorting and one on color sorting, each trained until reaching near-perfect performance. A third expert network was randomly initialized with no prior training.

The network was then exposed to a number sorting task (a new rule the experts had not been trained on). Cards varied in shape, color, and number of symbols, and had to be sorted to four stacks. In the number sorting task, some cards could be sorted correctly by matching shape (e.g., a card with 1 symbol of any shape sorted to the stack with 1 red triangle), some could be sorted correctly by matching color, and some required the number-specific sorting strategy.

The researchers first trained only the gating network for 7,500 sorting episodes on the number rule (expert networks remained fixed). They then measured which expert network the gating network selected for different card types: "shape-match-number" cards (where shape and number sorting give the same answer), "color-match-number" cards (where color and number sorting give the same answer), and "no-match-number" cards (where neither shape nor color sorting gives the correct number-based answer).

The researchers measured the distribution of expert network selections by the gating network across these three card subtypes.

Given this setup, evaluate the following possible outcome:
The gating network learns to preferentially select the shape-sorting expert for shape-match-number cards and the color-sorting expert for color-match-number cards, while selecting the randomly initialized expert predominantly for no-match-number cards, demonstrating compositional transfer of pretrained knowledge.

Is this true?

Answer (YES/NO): NO